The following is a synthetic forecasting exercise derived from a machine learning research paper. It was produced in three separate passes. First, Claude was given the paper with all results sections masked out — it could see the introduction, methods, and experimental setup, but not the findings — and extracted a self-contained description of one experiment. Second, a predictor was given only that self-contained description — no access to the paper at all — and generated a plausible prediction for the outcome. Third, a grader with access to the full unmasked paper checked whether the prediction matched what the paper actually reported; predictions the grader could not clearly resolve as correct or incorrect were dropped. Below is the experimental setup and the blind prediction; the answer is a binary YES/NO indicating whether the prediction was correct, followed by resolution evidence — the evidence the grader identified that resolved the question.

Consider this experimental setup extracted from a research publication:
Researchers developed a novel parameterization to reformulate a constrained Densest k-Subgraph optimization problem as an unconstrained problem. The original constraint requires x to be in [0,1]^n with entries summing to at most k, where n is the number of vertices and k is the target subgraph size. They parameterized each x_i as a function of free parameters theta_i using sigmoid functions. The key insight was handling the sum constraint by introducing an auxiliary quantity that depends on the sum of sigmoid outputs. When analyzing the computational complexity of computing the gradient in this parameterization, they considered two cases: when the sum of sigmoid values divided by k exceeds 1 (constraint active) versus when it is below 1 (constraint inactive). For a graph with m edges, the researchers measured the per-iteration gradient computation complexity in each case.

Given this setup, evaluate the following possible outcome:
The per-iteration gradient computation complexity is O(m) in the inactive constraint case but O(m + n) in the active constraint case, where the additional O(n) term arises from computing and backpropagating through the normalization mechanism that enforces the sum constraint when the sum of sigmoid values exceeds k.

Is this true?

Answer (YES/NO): NO